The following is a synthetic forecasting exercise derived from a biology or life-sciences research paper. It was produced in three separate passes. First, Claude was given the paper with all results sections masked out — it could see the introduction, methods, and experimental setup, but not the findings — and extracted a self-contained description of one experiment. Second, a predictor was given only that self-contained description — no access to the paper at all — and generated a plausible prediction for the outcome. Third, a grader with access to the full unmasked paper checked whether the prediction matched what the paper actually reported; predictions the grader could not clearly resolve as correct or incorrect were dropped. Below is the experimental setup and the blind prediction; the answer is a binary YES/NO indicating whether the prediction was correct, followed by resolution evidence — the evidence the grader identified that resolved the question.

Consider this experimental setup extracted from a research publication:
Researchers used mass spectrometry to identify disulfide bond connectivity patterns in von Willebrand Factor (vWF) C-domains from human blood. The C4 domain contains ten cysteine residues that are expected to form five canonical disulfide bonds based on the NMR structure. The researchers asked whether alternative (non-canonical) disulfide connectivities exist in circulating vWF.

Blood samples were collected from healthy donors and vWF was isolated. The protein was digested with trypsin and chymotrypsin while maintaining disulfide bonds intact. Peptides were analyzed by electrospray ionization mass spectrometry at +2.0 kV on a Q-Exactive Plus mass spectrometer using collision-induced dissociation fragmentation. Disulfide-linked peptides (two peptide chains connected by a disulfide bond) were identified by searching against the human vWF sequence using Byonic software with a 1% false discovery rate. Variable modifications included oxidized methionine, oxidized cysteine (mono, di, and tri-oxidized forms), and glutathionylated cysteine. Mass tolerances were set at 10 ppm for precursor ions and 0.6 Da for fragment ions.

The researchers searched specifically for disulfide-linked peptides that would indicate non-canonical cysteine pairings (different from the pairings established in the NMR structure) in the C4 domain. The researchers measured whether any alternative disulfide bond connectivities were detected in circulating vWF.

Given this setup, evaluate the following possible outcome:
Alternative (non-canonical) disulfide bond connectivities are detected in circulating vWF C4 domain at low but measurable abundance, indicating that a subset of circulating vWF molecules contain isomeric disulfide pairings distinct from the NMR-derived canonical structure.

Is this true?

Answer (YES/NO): YES